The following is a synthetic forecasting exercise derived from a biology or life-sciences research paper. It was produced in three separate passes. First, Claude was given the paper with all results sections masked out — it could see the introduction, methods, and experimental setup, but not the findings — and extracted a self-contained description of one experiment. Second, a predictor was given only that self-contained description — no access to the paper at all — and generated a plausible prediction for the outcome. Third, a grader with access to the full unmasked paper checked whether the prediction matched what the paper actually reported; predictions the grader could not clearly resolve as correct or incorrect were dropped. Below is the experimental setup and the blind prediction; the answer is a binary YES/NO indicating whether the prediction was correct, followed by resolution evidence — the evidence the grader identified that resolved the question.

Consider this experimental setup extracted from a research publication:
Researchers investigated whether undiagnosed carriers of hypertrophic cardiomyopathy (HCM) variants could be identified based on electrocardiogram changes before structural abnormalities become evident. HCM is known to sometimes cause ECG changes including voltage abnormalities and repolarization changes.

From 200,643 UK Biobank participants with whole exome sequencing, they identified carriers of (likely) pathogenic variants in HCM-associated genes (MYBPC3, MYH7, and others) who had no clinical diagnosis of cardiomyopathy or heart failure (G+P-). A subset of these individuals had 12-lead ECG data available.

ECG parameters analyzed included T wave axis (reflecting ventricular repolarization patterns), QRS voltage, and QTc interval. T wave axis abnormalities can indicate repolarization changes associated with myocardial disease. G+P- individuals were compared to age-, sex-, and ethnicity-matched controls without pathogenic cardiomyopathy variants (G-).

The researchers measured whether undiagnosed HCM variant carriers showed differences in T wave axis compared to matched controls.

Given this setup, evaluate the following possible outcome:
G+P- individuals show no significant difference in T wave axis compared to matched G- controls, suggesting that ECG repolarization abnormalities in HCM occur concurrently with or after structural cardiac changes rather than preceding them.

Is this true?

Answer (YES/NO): YES